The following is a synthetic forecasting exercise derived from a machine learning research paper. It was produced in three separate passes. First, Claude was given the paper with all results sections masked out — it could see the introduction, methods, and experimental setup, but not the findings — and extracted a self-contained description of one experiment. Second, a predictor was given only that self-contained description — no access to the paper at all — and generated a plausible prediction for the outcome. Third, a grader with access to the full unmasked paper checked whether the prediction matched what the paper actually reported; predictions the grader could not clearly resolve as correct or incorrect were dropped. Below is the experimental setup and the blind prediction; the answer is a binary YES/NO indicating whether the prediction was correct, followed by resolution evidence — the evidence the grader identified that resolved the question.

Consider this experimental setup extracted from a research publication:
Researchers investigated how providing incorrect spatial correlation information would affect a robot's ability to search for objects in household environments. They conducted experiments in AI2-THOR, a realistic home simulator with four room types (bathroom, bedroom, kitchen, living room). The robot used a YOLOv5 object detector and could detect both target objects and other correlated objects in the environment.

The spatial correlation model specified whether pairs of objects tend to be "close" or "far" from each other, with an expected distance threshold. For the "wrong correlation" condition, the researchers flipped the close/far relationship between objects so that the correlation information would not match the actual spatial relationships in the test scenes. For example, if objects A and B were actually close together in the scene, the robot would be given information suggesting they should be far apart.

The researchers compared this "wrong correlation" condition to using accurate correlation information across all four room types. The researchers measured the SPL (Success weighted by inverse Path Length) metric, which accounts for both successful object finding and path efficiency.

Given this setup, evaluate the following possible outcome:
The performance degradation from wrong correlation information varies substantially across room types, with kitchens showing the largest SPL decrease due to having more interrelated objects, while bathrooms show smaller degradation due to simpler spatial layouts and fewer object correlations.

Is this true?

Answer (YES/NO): NO